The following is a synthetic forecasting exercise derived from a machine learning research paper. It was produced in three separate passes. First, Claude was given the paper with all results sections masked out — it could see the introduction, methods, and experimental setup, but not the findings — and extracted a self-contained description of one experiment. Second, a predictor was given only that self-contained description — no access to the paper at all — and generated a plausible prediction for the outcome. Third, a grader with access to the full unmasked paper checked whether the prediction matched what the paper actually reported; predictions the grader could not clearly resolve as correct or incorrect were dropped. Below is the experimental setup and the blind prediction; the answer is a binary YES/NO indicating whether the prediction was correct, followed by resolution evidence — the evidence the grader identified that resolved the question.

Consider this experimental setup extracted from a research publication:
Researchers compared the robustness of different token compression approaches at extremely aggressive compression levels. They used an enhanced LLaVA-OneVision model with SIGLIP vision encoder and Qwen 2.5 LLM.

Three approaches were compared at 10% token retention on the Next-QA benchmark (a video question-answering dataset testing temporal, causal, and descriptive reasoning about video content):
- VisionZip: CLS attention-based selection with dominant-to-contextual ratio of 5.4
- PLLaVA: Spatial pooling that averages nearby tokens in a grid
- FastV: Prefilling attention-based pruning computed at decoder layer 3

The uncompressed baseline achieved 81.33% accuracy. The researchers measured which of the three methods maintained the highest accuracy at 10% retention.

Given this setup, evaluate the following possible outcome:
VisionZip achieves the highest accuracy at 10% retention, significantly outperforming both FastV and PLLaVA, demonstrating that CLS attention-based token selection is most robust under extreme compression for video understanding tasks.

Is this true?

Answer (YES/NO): NO